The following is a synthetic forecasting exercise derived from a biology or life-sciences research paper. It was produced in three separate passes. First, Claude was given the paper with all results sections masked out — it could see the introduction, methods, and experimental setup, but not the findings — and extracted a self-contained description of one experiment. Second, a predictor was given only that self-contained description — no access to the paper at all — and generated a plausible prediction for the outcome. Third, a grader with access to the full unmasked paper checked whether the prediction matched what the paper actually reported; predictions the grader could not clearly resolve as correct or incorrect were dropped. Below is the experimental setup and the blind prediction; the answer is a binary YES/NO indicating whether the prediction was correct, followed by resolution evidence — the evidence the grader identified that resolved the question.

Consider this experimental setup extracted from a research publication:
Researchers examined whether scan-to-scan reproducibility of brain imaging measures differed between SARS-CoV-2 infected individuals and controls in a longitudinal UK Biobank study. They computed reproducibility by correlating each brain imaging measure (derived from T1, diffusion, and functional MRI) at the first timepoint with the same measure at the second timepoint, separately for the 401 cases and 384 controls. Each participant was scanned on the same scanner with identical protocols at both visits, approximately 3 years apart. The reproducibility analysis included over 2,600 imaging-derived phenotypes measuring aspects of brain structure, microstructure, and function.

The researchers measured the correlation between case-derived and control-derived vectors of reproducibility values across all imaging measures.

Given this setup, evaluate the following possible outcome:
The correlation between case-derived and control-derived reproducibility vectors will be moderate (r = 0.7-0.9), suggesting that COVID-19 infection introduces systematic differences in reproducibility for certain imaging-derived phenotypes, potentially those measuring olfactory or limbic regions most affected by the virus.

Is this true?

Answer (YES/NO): NO